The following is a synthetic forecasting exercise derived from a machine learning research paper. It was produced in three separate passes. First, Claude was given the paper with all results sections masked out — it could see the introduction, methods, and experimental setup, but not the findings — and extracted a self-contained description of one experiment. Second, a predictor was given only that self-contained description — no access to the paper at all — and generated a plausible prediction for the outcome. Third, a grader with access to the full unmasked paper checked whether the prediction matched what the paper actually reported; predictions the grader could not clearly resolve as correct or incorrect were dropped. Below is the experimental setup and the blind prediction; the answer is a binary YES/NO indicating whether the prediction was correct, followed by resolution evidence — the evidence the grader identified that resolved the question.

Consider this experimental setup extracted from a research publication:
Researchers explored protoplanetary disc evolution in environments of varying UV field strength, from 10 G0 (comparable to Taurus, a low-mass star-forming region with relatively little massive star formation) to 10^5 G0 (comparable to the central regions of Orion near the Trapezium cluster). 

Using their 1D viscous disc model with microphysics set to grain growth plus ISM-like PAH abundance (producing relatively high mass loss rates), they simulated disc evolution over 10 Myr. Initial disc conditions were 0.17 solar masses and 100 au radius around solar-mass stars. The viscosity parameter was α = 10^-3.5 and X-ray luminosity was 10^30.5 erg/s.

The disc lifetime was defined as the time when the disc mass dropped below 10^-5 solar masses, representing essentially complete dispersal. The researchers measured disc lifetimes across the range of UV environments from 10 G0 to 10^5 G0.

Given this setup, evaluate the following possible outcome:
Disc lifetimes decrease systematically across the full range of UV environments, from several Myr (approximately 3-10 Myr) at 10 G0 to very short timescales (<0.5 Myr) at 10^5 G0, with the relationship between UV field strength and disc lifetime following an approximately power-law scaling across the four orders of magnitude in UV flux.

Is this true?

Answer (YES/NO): NO